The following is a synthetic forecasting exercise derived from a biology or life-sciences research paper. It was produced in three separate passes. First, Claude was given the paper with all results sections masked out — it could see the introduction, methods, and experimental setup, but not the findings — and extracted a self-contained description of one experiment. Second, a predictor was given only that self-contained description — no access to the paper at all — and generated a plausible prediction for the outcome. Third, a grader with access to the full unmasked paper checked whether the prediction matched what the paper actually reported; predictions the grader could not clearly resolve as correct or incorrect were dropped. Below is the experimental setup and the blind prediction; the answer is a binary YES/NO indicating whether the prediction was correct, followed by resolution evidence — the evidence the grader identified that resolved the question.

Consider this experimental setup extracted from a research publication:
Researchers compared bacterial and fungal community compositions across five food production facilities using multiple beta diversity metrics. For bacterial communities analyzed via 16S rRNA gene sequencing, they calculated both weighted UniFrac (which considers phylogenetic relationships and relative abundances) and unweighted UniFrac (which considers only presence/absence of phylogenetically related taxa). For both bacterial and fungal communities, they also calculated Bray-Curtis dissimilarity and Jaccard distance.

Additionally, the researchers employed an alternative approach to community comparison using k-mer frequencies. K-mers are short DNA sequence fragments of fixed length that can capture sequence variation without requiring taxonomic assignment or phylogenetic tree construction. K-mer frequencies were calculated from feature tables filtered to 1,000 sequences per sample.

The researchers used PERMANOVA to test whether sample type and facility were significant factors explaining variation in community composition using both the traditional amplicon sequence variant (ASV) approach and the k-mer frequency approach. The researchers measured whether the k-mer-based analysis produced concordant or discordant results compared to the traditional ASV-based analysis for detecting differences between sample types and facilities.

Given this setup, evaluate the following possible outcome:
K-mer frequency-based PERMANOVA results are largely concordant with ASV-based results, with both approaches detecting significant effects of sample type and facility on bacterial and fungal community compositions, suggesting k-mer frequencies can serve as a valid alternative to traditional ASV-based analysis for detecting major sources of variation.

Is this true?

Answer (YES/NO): YES